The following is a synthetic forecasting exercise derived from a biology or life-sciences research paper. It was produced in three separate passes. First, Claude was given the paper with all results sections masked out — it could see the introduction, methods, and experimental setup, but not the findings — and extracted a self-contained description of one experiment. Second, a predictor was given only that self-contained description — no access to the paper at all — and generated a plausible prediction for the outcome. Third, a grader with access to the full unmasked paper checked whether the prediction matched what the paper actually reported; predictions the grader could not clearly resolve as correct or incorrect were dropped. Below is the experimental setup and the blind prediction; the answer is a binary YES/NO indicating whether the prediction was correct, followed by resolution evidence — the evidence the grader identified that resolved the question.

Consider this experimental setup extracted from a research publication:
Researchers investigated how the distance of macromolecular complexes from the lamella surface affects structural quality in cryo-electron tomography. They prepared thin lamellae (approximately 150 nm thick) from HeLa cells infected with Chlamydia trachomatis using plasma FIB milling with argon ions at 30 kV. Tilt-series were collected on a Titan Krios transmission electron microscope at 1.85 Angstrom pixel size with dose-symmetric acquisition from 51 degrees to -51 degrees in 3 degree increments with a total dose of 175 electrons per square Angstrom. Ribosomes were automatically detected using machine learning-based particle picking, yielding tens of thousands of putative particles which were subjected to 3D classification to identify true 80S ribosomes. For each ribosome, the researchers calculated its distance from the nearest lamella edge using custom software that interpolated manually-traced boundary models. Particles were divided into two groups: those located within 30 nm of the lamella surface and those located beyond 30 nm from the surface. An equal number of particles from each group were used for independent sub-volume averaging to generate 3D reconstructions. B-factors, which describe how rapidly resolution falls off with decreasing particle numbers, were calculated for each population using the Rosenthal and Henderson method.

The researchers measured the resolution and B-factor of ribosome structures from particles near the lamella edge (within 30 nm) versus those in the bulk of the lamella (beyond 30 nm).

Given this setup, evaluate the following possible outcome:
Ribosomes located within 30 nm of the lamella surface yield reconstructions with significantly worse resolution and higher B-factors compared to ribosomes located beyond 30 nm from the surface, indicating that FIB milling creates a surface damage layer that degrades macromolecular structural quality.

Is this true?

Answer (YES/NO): YES